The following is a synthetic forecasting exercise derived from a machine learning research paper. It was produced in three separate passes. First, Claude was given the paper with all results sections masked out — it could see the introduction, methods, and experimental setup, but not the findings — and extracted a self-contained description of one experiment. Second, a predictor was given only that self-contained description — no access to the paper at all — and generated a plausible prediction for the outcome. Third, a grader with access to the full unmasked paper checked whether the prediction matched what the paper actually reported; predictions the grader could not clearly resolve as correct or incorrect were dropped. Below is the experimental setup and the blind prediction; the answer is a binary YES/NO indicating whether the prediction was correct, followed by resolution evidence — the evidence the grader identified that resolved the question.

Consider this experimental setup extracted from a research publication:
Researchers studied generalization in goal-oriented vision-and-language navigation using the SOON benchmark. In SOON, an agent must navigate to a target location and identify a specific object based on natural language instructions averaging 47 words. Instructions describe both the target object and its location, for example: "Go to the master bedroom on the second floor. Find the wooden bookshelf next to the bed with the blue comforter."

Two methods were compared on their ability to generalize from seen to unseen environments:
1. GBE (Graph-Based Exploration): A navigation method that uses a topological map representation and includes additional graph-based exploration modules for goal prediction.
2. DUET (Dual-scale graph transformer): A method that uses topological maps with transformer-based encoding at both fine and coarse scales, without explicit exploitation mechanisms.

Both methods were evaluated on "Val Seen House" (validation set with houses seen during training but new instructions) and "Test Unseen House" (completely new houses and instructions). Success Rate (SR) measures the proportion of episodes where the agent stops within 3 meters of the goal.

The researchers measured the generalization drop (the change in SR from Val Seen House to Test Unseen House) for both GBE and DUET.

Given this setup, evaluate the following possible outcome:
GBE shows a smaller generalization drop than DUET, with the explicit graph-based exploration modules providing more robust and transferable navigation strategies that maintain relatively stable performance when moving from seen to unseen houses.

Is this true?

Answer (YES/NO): NO